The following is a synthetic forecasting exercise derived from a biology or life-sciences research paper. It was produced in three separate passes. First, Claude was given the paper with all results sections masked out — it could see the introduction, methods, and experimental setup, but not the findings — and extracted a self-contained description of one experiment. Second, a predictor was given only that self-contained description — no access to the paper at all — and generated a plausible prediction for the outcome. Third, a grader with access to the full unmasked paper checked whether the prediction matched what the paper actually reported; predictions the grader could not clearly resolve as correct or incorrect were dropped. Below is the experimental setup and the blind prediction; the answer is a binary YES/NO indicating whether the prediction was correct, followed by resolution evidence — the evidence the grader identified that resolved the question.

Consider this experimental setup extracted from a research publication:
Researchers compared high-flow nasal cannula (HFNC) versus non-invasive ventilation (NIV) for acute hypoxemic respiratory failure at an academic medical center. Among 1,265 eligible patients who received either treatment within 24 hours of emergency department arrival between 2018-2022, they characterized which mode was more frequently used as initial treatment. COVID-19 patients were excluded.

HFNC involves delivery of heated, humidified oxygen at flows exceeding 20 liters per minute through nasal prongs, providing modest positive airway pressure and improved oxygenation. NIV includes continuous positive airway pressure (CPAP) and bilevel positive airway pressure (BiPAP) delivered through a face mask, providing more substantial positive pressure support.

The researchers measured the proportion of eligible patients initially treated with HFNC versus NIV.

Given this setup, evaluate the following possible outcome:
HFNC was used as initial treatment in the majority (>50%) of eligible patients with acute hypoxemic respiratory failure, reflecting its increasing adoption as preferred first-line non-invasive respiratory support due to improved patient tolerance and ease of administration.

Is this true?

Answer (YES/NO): YES